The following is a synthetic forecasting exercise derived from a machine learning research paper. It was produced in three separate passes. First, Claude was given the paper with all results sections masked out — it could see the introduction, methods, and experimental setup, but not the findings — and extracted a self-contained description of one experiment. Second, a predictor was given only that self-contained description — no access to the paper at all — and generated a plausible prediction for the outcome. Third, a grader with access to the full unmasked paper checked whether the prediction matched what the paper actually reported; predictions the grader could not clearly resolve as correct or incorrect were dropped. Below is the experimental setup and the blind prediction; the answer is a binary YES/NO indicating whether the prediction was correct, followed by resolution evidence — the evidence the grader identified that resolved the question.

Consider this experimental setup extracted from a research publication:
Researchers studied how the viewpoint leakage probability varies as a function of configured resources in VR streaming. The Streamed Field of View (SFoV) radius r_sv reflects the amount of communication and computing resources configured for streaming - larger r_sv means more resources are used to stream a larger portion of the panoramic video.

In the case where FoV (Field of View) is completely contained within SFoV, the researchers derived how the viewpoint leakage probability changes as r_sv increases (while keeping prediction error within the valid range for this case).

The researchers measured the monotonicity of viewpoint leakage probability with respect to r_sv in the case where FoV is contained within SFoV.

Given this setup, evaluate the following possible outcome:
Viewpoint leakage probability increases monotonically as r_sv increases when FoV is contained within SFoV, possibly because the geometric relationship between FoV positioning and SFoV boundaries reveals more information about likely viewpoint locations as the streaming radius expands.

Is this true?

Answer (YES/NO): YES